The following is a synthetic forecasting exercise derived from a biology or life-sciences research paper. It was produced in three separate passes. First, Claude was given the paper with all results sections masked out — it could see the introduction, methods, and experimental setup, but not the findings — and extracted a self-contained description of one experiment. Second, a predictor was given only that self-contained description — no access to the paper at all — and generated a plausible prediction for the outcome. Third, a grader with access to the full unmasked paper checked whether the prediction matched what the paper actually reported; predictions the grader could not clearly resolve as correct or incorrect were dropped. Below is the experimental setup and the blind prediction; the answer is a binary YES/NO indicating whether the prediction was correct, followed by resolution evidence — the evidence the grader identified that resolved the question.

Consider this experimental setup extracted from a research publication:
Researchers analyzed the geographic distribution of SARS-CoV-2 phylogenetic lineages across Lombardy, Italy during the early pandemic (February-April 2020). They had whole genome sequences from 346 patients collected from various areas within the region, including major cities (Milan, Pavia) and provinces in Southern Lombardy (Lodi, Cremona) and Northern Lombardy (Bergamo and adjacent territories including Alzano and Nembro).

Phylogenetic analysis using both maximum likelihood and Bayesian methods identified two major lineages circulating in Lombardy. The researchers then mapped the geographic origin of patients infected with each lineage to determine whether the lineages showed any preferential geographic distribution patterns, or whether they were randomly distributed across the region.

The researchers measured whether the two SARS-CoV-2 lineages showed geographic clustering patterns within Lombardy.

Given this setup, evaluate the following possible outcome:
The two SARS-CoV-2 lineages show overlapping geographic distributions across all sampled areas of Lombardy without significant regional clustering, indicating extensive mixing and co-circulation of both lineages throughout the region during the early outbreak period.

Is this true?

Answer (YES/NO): NO